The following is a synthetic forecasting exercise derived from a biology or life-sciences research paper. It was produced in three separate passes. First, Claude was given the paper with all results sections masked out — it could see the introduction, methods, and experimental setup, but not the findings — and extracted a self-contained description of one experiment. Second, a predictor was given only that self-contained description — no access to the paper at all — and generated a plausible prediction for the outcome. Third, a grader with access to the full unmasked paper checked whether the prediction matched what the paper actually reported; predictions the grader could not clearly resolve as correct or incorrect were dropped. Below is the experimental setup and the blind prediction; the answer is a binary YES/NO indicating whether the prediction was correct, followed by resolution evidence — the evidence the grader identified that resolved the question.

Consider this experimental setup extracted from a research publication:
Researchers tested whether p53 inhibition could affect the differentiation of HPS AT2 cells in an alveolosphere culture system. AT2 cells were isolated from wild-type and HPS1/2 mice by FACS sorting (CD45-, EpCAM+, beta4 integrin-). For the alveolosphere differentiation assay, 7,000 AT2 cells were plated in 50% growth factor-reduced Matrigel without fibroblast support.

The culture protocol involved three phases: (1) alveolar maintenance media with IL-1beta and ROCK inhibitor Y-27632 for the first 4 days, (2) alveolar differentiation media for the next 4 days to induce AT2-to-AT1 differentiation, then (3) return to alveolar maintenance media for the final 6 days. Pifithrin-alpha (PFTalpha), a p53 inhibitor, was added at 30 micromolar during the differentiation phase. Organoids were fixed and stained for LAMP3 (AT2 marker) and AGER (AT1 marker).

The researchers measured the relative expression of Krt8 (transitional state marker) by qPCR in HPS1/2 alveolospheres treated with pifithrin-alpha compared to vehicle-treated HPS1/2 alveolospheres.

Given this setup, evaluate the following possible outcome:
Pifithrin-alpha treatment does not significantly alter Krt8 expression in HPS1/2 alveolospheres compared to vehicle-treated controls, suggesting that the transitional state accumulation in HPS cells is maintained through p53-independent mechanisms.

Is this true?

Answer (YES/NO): NO